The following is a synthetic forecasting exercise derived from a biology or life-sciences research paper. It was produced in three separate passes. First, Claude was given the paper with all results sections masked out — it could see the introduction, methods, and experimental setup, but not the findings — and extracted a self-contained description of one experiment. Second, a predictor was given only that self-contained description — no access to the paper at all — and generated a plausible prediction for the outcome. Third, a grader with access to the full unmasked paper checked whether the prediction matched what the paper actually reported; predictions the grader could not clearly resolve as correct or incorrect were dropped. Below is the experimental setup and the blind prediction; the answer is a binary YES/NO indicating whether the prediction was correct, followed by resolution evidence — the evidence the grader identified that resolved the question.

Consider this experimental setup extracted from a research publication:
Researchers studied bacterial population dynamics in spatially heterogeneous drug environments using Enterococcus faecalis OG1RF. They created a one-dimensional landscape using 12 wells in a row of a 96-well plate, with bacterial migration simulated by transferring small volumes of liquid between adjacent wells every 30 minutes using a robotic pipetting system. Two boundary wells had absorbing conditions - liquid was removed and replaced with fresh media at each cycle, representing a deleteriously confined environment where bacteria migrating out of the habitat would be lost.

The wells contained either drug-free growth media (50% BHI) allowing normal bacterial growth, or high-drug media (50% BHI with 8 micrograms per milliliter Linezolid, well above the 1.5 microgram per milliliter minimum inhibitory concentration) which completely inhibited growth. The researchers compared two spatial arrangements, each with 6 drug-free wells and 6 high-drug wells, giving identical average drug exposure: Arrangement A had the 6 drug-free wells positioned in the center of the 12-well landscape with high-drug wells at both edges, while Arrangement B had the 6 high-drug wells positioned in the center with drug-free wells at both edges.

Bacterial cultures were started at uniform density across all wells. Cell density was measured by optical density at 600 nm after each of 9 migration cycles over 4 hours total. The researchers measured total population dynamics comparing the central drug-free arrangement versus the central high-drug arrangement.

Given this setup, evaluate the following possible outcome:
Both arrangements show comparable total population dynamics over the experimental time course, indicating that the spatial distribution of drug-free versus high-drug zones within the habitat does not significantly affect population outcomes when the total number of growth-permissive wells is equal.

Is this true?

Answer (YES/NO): NO